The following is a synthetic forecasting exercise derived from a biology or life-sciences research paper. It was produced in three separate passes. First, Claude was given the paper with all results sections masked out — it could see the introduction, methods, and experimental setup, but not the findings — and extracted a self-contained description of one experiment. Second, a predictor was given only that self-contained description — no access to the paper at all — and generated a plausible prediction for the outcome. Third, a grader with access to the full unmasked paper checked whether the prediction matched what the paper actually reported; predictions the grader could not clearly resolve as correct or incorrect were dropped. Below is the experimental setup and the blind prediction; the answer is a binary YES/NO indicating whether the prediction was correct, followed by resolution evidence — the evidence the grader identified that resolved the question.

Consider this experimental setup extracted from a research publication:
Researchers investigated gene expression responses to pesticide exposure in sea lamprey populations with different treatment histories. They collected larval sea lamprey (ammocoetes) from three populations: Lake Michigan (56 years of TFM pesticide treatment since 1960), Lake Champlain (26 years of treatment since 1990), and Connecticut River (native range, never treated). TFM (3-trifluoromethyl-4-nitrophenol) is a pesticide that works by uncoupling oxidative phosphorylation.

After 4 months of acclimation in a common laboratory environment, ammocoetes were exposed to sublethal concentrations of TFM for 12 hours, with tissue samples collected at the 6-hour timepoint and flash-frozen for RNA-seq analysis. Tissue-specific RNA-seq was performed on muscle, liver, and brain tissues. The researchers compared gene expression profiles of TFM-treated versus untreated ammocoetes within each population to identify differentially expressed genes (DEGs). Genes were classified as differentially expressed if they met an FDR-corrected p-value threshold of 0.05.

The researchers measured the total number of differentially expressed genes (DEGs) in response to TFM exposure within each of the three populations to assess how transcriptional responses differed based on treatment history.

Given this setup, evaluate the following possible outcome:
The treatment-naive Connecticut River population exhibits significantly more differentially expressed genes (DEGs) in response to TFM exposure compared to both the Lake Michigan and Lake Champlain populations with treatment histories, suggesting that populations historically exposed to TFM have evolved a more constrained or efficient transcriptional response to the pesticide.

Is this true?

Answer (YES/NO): NO